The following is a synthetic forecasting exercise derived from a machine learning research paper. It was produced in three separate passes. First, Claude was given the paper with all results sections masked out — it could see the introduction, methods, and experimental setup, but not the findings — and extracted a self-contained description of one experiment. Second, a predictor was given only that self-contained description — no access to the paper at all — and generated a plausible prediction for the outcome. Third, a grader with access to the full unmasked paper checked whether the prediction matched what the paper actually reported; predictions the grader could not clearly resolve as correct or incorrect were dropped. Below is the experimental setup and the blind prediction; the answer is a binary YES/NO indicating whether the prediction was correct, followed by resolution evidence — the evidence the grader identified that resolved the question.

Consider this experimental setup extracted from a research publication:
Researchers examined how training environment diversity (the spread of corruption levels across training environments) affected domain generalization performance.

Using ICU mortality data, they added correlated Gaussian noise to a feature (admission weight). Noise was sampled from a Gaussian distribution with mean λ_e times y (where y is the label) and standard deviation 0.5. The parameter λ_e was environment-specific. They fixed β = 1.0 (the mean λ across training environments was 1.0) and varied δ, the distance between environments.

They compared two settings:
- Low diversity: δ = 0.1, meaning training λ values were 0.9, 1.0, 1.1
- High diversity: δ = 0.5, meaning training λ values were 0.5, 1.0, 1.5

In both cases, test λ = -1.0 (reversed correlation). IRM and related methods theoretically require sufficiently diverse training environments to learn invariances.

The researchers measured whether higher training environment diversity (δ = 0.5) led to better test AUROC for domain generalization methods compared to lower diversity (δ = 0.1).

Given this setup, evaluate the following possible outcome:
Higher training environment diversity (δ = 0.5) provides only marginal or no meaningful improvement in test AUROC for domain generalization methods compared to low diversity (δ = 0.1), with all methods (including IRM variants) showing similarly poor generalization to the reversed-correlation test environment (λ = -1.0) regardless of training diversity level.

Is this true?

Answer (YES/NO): NO